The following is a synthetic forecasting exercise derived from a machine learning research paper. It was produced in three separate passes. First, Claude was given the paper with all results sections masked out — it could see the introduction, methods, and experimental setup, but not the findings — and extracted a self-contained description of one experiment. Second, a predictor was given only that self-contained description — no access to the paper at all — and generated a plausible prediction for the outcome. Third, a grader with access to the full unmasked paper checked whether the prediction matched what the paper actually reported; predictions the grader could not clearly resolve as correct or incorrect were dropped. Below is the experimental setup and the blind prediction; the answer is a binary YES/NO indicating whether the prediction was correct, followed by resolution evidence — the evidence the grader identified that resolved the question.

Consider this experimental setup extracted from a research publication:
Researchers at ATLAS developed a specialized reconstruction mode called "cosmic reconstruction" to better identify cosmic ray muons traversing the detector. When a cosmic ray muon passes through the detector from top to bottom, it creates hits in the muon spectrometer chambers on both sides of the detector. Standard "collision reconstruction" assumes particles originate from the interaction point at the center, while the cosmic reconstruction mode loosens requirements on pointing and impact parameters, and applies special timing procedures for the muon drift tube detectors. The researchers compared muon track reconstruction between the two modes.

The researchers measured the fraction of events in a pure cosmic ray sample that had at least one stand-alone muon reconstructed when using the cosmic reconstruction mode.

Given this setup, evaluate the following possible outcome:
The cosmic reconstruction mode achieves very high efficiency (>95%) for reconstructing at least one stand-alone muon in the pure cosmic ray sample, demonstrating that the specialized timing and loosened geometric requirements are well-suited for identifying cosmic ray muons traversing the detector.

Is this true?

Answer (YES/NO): NO